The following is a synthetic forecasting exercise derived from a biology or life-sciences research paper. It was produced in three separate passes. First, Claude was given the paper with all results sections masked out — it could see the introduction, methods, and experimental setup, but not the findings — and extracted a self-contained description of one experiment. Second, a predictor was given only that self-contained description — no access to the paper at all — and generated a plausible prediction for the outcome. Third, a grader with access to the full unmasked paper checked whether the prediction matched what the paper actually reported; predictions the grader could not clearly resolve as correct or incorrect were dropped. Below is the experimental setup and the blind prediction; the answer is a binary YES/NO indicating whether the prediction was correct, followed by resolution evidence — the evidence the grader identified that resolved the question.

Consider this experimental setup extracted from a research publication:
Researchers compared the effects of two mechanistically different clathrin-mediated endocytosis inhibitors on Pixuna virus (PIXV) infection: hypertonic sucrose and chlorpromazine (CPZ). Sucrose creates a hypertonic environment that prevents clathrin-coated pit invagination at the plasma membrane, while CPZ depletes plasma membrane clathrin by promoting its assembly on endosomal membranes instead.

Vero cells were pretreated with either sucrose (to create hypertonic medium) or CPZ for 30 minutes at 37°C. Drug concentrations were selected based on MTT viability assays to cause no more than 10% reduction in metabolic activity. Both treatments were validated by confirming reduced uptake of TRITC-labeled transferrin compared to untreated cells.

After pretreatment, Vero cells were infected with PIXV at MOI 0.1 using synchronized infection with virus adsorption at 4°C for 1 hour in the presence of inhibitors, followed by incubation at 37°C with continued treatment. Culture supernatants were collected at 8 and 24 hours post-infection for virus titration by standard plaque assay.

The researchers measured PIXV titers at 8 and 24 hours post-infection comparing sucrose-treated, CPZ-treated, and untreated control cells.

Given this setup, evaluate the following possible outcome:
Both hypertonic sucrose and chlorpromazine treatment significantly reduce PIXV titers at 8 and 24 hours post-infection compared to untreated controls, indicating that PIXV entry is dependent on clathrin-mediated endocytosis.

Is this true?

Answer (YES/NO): YES